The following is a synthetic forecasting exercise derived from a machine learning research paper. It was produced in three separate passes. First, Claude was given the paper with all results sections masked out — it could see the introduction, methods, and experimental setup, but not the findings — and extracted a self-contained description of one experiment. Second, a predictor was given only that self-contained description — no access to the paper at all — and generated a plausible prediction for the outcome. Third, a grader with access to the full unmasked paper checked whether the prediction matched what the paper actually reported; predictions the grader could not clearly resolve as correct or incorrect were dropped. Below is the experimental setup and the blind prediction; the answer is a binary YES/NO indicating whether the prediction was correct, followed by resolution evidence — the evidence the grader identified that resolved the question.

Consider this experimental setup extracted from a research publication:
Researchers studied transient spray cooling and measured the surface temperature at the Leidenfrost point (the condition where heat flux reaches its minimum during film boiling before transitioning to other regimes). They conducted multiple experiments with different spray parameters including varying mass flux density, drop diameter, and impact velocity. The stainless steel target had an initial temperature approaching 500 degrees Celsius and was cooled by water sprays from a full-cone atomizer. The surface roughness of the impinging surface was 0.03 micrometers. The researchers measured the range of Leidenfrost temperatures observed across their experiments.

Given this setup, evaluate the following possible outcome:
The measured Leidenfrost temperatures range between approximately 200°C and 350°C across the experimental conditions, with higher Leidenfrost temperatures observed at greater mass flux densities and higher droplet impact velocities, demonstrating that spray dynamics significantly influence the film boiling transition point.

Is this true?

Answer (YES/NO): NO